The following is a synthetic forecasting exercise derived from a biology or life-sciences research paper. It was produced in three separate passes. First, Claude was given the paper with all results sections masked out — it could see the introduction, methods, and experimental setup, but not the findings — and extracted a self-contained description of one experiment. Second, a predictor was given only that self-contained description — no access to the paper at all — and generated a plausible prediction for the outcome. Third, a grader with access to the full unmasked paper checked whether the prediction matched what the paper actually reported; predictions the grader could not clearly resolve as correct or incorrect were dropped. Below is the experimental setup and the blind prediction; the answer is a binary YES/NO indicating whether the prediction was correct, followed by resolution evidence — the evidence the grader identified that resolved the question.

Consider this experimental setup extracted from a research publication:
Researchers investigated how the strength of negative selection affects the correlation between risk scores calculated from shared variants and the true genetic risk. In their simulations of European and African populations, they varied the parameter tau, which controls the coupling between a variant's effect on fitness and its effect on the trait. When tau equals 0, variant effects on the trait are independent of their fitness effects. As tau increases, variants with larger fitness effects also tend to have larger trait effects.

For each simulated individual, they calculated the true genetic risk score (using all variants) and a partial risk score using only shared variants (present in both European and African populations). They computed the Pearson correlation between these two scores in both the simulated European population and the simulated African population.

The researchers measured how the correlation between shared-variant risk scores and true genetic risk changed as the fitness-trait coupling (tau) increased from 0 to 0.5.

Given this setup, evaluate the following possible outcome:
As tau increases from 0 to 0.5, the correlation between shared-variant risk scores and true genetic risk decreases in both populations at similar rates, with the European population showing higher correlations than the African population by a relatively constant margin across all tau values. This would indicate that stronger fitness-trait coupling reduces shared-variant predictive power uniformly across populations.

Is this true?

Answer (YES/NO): NO